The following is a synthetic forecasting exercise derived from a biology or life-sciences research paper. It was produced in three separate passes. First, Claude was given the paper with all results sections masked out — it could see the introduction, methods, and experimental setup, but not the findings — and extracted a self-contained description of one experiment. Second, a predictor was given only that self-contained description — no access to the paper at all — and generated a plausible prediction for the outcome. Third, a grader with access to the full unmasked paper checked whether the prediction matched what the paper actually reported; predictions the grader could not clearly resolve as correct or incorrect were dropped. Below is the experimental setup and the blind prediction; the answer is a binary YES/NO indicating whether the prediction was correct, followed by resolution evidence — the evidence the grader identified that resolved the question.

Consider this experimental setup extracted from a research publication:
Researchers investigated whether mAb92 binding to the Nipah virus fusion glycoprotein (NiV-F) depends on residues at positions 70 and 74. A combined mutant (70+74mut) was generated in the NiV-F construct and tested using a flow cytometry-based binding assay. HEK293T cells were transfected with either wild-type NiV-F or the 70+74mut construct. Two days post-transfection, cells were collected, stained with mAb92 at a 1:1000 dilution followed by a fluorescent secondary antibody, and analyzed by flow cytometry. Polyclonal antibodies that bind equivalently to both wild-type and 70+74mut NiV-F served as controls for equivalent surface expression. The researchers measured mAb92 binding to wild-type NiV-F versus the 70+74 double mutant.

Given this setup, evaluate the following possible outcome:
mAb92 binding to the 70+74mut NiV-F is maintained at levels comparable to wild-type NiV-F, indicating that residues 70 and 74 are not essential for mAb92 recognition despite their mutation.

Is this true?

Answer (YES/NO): NO